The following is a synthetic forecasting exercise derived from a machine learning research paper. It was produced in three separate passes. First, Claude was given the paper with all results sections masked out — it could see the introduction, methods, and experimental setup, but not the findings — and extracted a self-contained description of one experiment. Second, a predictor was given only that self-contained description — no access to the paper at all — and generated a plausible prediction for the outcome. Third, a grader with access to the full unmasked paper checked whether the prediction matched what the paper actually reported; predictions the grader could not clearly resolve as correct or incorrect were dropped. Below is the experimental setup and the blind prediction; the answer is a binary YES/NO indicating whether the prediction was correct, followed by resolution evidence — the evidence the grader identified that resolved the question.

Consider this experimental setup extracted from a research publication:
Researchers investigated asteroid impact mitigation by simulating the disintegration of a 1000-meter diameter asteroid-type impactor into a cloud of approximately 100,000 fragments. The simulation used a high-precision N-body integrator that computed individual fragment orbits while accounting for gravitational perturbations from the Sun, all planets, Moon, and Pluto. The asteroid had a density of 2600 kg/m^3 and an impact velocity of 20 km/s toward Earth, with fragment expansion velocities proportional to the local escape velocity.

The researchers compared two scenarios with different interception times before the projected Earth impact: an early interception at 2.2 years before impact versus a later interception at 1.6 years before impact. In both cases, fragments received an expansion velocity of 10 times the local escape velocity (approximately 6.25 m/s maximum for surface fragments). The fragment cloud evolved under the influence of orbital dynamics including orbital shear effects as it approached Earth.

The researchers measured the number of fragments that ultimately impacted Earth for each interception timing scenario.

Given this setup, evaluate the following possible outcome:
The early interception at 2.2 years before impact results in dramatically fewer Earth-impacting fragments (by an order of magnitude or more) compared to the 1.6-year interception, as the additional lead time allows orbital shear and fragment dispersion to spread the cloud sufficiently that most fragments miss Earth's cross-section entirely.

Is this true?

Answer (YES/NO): NO